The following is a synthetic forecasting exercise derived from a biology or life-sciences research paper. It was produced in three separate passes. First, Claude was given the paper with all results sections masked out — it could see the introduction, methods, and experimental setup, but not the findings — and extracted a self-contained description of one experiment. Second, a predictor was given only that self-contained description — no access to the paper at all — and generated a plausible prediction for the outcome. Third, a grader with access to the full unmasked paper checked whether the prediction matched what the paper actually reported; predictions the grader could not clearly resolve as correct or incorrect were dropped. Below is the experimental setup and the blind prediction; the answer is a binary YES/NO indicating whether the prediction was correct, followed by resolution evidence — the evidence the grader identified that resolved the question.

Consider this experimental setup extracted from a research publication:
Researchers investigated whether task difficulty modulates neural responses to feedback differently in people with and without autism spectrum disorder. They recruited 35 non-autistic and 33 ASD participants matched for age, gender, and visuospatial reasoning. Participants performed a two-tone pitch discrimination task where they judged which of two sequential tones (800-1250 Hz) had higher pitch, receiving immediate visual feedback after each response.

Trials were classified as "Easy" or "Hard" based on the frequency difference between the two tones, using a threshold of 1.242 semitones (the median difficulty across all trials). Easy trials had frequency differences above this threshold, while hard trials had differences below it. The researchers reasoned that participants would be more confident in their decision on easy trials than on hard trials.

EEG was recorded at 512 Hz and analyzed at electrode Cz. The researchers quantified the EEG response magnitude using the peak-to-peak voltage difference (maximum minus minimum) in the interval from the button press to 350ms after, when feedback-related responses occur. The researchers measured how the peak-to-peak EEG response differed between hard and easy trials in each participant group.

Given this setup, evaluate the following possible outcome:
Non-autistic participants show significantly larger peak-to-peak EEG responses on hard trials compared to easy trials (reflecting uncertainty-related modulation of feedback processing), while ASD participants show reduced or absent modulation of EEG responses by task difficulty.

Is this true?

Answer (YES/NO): YES